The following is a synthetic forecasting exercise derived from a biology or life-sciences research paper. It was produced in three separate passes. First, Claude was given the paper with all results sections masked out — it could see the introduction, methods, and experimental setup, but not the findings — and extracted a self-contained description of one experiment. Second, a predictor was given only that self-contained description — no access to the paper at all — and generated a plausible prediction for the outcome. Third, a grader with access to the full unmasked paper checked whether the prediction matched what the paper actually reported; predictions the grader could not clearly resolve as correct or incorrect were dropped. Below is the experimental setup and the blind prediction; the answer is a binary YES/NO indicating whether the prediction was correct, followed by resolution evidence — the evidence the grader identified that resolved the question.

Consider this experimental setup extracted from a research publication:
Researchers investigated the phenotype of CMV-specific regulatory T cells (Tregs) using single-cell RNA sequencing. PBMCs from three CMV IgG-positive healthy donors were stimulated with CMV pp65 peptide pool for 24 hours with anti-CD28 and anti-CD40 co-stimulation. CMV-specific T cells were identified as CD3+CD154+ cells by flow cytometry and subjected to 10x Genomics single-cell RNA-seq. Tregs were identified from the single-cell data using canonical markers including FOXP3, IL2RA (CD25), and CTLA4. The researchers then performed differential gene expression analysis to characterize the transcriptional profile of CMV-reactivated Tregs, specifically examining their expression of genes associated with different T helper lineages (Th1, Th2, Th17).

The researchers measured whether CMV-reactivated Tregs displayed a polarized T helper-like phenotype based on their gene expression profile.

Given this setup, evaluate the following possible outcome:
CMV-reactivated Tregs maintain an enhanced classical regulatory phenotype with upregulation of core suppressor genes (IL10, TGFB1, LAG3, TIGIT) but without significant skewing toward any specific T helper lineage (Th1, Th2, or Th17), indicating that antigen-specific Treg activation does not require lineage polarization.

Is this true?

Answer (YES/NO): NO